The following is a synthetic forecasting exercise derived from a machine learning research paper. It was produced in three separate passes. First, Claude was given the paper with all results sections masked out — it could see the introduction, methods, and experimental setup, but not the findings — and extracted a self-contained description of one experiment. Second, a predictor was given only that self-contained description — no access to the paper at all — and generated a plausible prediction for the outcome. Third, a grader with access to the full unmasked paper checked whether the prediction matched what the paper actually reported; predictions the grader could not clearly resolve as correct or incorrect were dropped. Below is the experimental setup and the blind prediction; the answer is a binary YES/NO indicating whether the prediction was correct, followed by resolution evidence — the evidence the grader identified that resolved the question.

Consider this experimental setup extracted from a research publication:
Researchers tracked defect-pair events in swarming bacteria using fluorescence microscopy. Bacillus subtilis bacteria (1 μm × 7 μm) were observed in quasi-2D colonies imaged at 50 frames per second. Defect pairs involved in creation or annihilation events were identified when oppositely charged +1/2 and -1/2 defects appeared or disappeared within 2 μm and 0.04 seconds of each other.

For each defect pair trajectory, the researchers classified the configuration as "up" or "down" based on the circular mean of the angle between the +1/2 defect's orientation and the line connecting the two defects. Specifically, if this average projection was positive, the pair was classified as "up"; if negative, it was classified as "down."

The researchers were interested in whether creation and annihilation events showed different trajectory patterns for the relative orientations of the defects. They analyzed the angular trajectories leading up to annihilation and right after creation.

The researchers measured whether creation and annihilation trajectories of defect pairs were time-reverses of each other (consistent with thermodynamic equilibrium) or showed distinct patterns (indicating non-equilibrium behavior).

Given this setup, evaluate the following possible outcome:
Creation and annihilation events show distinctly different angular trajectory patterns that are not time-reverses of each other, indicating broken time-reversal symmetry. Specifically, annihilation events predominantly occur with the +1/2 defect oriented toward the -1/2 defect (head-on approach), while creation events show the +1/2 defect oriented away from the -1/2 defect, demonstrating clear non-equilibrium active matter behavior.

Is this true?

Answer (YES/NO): NO